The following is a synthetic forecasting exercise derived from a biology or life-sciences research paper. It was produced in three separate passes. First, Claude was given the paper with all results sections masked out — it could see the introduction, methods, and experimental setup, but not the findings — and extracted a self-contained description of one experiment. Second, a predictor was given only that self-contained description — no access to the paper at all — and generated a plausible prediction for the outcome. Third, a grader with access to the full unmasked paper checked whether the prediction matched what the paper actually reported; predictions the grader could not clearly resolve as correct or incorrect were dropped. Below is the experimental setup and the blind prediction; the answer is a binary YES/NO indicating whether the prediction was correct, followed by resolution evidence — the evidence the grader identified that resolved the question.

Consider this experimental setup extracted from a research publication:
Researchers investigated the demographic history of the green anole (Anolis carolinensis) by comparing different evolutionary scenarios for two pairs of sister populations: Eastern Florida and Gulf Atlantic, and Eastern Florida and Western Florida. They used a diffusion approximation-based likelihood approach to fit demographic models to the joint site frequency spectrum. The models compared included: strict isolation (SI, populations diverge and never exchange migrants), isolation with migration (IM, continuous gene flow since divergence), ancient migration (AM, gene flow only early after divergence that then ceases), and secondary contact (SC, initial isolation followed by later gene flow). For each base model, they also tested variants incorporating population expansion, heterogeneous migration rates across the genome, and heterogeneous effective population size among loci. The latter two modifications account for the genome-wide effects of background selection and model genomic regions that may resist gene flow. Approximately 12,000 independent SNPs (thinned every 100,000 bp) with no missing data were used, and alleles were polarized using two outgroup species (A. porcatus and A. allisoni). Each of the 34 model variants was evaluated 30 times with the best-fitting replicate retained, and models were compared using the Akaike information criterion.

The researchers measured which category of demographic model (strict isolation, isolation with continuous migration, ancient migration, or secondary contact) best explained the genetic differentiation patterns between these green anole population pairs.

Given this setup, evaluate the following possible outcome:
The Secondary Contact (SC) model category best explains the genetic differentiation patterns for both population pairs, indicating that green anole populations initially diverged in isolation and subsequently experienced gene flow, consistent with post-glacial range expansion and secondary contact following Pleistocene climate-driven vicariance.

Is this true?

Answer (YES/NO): NO